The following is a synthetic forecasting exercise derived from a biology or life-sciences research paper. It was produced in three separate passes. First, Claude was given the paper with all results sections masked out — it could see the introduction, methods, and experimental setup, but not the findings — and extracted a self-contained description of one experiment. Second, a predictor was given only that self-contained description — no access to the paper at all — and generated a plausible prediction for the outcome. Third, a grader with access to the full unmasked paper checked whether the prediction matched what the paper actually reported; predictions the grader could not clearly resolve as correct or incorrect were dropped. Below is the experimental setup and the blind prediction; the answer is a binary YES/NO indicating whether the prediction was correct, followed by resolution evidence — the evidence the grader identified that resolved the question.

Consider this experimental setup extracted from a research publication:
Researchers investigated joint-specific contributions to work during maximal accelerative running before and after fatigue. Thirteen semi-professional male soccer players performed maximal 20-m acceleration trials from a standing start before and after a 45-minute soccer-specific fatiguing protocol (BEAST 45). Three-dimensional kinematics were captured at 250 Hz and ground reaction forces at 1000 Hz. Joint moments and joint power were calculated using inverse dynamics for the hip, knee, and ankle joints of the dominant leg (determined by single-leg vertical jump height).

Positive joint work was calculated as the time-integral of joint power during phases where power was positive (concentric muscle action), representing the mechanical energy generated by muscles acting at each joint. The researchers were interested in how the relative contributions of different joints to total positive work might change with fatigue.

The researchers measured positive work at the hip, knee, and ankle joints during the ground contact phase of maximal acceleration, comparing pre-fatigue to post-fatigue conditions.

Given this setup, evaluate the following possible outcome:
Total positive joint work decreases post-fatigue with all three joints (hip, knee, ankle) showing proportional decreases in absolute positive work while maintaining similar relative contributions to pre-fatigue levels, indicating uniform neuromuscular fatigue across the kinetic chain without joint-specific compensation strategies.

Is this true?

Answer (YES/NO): NO